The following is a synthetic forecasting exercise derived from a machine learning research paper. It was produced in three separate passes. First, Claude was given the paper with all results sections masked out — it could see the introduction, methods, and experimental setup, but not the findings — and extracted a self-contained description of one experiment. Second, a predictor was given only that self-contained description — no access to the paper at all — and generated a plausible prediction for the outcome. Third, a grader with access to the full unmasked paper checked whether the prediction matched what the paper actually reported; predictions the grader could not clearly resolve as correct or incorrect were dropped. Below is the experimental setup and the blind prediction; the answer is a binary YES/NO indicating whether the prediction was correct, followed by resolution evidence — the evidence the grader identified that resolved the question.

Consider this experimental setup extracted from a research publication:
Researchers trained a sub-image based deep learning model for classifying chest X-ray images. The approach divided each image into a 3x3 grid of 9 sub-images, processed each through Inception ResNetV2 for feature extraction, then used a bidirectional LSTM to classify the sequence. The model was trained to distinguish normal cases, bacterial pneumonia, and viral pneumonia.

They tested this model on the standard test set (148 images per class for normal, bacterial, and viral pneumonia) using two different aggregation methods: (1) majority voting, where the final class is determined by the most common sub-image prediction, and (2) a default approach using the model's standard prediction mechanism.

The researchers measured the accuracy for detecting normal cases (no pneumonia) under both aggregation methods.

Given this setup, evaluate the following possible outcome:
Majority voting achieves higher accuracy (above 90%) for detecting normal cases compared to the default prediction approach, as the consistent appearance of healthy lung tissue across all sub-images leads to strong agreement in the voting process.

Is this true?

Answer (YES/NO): NO